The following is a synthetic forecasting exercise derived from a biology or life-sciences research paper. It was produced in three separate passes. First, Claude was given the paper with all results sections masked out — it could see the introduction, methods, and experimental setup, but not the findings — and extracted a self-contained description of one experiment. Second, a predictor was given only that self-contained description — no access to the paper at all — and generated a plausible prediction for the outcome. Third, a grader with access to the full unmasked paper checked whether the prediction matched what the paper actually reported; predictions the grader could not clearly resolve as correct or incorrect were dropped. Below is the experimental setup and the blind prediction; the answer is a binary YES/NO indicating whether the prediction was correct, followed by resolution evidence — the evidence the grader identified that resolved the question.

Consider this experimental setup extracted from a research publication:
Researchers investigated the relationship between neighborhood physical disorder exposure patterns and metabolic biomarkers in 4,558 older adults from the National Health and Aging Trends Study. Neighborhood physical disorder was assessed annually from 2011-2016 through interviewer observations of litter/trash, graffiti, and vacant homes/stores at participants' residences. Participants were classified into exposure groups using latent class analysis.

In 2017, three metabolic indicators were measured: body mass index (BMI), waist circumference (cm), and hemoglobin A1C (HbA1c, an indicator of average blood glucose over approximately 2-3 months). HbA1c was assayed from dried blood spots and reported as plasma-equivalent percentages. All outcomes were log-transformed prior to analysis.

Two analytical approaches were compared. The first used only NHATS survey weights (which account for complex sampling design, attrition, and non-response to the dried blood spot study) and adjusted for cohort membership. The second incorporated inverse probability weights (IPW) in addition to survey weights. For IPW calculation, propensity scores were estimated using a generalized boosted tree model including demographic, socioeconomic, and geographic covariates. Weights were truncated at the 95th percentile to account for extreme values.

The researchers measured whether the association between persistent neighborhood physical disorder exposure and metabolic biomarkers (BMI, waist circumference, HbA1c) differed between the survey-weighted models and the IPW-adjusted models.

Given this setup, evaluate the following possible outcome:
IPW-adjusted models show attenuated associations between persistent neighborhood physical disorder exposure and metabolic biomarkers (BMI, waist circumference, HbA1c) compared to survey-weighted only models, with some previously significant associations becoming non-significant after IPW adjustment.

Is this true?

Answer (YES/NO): NO